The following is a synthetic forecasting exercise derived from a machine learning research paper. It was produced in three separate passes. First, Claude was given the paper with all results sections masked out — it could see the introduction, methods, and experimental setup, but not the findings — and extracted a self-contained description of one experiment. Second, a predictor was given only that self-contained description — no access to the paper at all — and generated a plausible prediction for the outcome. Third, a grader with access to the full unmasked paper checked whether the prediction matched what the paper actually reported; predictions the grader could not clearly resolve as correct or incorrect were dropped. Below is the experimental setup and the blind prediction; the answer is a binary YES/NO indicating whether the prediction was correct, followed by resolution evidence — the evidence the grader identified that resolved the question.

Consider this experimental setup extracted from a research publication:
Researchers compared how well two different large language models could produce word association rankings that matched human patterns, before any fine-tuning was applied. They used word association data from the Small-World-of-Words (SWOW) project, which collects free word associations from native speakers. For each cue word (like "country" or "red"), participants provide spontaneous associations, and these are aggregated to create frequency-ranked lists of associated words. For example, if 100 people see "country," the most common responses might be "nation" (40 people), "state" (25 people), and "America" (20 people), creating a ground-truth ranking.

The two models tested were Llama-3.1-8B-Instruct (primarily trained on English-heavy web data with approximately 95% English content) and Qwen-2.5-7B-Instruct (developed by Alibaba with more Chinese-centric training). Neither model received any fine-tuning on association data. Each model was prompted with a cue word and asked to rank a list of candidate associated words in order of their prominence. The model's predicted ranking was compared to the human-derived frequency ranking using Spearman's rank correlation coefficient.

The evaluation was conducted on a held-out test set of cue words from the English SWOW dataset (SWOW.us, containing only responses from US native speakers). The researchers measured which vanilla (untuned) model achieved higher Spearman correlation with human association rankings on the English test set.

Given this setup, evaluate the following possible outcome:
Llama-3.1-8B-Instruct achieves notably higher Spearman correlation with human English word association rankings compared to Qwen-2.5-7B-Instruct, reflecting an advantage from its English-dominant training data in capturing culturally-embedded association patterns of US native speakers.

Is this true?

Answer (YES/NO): NO